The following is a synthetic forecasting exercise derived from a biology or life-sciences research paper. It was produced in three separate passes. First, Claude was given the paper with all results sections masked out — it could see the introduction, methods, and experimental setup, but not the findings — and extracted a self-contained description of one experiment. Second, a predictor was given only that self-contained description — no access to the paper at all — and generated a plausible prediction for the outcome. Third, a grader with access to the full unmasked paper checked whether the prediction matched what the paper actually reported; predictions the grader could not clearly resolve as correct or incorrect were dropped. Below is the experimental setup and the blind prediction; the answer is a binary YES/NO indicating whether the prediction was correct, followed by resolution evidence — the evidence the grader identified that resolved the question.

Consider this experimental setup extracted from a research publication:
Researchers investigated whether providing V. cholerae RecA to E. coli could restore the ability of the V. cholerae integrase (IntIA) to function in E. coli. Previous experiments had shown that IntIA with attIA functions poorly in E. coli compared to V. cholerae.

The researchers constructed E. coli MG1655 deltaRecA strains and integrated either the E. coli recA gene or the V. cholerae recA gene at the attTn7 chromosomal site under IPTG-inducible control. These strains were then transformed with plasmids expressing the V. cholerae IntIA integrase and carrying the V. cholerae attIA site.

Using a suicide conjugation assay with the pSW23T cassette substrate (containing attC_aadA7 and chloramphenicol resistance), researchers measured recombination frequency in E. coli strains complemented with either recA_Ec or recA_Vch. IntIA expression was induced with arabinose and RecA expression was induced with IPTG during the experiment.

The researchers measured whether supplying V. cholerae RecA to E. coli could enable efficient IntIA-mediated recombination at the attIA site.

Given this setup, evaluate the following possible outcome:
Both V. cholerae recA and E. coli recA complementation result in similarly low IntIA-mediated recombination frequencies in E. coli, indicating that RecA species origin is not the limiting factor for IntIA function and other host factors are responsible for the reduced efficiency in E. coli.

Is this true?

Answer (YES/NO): YES